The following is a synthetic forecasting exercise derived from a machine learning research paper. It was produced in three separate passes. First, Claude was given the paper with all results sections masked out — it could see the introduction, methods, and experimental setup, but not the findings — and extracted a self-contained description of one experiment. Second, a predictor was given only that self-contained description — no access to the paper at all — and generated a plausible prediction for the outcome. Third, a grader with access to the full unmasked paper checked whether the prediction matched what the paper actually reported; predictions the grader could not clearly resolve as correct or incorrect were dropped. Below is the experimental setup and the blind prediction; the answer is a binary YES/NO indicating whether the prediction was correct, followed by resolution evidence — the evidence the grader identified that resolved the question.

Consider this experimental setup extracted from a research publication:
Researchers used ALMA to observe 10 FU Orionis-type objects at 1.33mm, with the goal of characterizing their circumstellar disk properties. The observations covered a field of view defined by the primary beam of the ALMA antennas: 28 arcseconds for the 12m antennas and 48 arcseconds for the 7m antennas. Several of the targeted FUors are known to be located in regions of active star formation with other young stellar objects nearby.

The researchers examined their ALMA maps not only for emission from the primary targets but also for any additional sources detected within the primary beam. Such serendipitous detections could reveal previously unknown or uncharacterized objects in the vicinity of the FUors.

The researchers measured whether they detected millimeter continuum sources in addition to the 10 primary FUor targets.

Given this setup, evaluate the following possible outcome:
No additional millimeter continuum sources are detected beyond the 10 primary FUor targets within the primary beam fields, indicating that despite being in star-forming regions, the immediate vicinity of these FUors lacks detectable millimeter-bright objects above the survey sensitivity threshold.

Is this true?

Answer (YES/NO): NO